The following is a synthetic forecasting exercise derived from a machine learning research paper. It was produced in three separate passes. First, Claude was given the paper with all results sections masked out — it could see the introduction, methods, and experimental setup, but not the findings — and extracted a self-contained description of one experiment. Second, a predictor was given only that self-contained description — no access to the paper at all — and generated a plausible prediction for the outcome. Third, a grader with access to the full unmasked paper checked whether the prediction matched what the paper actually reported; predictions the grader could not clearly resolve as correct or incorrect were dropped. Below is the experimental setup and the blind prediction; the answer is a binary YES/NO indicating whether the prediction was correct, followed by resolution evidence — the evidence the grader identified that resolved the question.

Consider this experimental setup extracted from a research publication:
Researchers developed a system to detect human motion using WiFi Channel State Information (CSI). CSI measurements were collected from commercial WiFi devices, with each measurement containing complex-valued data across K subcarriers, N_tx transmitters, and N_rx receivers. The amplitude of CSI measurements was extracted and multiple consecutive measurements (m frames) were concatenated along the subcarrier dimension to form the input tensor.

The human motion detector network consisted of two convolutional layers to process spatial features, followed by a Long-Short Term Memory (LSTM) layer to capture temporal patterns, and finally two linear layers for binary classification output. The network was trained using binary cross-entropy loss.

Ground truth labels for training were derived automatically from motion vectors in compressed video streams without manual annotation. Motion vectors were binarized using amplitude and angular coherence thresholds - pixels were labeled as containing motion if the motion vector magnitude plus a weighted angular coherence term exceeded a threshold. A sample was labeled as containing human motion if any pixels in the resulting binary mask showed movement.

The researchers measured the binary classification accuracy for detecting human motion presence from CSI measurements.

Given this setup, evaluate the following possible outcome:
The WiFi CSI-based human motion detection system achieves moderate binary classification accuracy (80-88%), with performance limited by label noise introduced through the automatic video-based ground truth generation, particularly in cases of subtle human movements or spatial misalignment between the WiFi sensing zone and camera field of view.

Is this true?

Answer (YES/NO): NO